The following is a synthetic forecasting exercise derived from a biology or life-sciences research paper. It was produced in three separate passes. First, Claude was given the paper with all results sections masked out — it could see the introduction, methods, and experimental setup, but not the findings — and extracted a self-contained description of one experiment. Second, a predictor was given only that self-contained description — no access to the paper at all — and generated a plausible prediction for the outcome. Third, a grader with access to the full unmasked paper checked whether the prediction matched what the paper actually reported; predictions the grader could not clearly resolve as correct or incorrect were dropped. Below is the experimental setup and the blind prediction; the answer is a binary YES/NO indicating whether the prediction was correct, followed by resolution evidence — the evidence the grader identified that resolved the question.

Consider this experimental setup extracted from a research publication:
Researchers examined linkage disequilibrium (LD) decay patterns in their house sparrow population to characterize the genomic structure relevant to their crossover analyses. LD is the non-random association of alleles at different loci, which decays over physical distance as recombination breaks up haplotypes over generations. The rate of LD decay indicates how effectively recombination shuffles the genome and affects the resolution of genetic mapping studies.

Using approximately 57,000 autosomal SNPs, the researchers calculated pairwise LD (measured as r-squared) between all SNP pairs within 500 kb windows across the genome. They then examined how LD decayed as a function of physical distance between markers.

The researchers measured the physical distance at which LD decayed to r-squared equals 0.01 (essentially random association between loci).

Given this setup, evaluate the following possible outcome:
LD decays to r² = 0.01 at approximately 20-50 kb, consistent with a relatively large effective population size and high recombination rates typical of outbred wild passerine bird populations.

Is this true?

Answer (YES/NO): NO